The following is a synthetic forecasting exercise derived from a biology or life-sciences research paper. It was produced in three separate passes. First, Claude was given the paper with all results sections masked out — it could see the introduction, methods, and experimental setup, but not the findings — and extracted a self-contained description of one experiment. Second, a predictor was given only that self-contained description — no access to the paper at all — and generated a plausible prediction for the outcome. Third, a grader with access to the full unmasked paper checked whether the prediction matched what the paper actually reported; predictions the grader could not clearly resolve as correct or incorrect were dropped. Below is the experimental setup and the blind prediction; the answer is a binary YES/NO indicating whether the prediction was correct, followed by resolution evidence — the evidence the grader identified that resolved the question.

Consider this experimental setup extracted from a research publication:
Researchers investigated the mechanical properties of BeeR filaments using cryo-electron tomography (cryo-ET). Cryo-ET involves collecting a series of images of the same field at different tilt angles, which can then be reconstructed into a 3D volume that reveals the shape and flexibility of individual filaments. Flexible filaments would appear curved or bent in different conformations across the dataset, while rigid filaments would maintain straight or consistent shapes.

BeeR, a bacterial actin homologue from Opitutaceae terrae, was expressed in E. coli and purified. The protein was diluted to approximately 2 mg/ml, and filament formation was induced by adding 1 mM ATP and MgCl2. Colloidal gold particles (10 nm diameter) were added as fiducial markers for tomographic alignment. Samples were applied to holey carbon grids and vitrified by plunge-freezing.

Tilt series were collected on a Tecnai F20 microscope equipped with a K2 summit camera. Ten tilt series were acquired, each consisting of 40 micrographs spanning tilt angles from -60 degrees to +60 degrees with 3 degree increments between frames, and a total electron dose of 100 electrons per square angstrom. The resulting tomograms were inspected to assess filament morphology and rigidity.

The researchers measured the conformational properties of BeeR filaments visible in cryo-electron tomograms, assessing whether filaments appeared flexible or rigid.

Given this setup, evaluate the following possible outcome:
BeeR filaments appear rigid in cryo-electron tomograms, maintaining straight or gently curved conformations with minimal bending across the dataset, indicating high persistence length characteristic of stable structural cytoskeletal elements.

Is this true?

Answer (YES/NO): YES